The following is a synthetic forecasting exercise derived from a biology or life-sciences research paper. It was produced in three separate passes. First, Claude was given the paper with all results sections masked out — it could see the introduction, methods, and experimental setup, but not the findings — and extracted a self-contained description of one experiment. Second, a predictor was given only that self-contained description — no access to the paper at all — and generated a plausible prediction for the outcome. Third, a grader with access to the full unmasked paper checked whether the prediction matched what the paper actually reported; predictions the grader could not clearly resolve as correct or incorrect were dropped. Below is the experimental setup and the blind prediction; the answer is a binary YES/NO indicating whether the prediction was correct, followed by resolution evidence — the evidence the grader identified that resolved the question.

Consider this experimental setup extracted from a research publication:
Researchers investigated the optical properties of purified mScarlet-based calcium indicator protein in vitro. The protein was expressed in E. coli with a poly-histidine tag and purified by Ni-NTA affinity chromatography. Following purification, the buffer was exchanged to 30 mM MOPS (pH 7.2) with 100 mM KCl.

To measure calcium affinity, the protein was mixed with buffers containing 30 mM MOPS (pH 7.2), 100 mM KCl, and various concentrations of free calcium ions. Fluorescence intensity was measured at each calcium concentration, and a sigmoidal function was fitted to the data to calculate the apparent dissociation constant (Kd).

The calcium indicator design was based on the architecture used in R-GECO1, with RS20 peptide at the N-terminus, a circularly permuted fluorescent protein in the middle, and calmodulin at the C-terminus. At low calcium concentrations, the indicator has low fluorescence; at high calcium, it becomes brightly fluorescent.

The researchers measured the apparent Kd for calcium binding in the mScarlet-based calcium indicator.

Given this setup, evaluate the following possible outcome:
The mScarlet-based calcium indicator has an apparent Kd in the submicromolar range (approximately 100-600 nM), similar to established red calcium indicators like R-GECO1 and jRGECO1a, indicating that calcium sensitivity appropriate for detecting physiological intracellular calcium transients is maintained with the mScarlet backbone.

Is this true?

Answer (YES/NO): NO